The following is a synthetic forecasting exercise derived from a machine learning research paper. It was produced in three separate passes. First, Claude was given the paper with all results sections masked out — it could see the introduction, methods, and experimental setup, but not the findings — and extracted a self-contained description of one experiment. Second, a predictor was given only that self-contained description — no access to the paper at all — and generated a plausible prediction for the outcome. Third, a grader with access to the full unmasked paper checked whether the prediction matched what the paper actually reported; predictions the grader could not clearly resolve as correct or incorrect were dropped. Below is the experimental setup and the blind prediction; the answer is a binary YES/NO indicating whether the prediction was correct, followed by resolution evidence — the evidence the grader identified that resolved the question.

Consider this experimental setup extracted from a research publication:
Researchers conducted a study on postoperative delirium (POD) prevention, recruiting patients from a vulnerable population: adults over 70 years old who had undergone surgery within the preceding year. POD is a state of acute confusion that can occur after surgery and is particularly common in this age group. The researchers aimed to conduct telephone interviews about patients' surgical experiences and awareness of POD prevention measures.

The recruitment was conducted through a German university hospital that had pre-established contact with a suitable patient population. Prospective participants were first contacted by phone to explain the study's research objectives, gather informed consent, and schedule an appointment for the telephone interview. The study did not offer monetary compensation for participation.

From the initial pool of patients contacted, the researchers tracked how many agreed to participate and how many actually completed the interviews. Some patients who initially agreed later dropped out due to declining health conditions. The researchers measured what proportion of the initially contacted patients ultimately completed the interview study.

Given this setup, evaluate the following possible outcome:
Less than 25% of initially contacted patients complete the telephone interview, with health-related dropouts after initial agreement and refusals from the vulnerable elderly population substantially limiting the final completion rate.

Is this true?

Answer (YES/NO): YES